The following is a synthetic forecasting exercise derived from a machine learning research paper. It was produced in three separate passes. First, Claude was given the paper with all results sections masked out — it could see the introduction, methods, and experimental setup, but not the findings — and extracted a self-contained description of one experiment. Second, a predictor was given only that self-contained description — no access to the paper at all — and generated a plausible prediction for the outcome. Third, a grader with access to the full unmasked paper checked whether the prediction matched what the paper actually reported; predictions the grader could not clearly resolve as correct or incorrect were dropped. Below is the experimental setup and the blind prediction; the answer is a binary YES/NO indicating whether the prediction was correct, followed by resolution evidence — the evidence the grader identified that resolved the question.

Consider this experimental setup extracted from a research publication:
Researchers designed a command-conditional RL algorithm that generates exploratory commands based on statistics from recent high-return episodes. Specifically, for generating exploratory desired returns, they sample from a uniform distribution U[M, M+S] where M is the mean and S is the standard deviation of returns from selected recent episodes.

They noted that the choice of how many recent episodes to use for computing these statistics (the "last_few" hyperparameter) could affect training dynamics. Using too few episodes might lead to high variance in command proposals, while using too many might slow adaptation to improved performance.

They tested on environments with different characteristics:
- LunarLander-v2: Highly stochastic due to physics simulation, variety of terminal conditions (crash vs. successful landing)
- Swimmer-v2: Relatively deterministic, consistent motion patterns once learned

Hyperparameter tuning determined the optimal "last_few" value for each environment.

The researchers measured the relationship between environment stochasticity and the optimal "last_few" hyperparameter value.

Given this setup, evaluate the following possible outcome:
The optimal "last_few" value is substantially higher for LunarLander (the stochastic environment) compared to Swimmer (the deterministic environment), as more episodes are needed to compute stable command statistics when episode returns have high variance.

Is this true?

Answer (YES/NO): YES